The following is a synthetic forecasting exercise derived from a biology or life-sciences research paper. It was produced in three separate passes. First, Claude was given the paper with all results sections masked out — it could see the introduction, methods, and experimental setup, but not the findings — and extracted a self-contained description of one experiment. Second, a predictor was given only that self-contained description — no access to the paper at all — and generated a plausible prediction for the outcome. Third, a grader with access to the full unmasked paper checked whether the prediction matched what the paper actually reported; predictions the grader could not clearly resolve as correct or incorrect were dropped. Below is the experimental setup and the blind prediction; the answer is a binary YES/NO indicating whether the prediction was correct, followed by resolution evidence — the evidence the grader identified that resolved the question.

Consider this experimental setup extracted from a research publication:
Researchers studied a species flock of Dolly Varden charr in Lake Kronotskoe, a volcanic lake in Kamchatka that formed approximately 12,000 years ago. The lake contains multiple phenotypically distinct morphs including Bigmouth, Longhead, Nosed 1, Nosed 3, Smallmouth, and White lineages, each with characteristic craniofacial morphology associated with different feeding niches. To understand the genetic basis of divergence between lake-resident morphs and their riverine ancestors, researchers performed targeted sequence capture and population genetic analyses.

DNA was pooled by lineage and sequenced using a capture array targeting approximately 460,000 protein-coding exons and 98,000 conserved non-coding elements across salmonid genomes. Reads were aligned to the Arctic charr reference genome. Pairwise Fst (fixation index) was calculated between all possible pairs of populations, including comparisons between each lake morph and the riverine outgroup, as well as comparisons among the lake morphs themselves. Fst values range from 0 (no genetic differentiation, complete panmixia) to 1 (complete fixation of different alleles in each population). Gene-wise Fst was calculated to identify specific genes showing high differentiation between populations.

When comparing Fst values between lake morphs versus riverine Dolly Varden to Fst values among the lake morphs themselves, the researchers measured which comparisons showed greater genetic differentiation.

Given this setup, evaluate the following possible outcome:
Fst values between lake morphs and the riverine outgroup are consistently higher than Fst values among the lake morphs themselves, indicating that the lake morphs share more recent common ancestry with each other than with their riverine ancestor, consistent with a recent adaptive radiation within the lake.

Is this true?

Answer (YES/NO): YES